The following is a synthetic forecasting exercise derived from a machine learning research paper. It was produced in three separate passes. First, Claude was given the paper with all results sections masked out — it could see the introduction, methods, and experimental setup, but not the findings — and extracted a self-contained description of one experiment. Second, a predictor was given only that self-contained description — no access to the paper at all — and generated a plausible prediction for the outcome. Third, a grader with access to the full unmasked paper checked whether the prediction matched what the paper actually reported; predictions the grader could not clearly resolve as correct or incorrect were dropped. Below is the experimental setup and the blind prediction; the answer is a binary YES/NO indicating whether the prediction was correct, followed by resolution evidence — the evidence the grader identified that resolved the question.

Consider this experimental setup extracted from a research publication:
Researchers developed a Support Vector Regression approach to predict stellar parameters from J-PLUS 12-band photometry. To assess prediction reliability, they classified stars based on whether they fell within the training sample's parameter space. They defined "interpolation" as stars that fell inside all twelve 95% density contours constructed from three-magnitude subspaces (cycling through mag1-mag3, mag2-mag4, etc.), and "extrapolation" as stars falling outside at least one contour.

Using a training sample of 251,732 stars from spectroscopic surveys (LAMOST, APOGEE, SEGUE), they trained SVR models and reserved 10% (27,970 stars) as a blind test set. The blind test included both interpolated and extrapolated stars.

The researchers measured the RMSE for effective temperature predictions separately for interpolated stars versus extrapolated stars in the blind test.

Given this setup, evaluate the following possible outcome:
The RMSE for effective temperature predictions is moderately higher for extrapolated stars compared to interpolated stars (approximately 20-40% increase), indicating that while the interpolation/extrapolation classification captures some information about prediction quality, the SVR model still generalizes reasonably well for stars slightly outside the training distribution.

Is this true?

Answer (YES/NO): NO